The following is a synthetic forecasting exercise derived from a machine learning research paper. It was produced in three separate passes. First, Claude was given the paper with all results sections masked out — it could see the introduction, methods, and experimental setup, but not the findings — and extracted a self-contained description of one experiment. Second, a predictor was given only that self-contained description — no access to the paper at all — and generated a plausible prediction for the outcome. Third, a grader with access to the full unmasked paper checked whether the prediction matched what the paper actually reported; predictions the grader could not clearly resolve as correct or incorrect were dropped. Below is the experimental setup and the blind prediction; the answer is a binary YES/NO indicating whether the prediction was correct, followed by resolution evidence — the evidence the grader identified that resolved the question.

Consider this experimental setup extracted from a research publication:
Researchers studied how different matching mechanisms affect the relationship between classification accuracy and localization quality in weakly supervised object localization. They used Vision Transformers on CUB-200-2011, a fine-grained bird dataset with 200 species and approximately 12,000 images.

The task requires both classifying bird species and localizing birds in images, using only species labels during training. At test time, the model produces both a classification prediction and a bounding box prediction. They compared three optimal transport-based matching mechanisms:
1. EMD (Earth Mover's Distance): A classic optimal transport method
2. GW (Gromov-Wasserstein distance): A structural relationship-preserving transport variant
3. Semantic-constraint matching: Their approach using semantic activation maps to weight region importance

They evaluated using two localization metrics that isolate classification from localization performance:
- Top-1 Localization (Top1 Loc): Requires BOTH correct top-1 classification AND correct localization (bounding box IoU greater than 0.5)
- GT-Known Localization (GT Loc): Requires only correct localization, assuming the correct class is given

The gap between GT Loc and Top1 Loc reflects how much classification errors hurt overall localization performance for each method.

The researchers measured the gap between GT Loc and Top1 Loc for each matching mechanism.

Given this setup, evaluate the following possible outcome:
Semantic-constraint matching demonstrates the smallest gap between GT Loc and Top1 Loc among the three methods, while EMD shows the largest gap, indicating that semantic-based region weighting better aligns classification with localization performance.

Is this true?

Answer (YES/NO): YES